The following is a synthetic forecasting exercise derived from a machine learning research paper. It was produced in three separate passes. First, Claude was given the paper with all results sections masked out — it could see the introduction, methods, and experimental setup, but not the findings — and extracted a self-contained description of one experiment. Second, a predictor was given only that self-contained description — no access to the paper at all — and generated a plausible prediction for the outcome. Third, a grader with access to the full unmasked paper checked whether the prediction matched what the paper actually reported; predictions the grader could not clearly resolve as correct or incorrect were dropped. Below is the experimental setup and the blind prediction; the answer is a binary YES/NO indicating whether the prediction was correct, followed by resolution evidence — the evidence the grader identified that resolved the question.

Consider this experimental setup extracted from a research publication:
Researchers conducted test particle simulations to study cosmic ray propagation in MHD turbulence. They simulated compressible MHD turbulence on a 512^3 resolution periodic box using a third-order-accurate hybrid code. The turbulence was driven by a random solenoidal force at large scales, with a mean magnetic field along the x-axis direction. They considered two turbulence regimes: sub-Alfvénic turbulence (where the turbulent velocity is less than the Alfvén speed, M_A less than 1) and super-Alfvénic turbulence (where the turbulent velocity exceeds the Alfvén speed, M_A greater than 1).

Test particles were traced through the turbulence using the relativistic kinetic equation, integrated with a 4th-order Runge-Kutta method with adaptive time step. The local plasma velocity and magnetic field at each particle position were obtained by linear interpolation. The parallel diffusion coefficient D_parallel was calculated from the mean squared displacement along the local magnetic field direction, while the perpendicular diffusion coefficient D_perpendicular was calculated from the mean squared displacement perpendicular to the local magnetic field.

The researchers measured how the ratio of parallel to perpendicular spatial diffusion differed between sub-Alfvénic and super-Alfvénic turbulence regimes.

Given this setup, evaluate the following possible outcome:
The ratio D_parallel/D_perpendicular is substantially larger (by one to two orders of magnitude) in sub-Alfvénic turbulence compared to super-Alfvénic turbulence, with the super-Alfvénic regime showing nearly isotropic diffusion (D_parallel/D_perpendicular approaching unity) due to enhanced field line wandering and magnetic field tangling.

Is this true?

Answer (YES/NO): NO